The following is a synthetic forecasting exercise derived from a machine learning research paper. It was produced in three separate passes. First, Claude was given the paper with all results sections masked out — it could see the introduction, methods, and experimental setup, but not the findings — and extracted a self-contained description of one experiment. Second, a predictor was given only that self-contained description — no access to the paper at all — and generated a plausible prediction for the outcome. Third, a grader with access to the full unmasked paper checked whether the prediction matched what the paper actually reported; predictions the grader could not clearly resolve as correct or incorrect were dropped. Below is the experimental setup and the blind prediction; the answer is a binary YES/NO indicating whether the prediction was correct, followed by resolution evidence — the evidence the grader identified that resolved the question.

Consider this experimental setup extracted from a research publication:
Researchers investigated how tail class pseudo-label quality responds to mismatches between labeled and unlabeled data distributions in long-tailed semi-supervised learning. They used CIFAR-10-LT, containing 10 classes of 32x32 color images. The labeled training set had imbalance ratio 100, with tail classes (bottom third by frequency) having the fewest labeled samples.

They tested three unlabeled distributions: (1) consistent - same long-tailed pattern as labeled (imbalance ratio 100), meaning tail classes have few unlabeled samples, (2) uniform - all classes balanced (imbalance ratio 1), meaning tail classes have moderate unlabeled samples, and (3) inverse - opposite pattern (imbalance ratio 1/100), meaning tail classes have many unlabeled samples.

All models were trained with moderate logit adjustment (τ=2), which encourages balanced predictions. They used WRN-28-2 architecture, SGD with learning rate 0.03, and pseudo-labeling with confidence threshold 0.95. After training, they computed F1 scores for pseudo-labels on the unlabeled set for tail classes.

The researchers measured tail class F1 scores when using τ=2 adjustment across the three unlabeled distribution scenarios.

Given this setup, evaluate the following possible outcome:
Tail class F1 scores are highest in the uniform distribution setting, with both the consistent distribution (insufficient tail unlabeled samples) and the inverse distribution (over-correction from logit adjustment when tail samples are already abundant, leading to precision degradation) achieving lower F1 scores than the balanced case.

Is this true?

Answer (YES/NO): NO